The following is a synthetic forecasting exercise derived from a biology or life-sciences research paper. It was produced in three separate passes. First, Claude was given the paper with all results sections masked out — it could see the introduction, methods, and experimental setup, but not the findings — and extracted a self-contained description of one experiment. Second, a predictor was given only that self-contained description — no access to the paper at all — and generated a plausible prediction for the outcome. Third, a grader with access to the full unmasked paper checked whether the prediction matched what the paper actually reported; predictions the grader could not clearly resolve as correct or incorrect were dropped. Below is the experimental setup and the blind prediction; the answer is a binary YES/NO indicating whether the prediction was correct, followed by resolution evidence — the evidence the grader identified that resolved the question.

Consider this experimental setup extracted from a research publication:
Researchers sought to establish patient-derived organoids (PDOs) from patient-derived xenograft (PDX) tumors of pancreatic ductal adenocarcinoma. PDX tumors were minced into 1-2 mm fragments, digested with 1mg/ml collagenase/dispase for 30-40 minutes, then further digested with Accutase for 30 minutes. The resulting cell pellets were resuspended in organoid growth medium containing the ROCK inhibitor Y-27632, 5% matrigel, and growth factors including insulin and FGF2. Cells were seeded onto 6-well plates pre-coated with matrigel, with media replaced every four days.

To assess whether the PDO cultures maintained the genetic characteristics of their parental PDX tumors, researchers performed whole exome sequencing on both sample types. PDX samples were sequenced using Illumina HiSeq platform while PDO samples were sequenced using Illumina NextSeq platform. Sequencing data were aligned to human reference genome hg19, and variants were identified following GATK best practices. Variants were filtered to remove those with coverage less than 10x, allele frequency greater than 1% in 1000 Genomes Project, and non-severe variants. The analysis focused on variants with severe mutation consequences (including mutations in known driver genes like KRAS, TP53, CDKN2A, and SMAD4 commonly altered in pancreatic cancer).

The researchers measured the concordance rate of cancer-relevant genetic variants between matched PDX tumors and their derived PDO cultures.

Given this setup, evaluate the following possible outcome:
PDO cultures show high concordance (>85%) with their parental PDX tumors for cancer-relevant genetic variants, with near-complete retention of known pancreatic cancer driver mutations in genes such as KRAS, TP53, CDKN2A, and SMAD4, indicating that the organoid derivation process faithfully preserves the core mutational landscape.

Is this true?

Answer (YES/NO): YES